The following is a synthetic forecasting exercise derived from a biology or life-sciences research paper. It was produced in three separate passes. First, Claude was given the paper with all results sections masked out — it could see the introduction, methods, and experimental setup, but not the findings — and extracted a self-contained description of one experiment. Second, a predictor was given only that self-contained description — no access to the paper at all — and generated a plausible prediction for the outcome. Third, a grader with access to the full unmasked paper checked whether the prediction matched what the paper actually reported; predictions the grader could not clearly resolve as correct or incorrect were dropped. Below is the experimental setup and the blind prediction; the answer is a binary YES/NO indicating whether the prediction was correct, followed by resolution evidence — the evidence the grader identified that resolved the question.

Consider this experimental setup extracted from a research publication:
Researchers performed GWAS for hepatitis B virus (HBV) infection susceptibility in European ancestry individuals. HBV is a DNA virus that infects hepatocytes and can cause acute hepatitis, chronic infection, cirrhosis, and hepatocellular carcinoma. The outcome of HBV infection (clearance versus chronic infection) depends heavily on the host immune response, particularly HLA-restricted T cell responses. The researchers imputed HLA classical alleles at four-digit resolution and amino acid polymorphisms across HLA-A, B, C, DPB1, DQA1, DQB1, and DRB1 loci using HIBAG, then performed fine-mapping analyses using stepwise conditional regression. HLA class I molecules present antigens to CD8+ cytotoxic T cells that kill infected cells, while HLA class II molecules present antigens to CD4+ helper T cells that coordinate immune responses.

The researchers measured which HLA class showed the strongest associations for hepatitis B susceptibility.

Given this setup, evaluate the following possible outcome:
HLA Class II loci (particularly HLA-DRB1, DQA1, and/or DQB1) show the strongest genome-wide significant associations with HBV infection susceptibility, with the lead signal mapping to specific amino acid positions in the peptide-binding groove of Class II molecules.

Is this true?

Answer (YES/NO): NO